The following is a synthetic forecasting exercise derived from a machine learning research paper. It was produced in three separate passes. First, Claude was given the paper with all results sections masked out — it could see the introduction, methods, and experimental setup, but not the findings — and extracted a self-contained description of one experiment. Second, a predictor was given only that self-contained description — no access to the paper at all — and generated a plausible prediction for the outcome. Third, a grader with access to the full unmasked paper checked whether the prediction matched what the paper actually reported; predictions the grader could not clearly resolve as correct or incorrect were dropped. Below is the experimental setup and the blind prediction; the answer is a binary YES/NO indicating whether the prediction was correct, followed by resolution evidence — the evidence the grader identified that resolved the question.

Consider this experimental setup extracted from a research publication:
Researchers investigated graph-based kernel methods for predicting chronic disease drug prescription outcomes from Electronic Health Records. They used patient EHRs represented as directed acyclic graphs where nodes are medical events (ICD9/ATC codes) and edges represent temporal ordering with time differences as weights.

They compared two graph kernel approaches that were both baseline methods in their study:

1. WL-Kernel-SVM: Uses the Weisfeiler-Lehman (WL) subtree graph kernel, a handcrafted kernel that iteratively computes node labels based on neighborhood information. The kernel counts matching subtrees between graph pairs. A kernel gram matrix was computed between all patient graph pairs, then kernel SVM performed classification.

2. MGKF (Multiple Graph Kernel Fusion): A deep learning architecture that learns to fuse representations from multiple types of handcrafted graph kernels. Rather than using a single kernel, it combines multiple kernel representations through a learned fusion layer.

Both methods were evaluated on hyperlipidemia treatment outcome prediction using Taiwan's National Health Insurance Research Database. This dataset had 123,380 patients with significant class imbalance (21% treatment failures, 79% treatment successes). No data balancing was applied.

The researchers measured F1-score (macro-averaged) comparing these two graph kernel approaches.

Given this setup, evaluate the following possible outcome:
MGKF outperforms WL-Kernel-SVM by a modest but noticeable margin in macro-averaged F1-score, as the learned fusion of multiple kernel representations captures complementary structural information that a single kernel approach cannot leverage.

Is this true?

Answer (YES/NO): YES